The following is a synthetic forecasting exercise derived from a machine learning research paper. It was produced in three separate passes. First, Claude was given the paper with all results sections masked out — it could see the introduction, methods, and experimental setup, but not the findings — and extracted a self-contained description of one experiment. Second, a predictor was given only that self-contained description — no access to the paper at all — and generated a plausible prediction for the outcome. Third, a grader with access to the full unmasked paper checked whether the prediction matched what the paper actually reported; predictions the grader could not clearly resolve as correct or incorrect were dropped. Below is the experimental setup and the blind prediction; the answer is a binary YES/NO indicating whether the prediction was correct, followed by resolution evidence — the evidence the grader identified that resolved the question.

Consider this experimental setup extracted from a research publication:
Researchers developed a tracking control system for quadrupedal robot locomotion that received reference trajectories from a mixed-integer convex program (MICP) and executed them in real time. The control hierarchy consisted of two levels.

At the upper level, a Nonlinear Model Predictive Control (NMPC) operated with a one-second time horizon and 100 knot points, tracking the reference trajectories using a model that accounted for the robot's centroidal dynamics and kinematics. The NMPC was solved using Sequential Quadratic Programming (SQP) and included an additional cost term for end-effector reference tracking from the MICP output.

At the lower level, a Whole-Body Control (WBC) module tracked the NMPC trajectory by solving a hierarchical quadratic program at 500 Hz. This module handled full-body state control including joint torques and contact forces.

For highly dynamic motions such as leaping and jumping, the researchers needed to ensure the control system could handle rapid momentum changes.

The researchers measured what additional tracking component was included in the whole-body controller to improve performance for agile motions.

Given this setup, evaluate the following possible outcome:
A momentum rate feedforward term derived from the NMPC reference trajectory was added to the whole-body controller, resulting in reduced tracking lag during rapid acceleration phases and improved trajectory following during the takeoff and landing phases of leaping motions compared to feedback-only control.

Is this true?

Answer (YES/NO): NO